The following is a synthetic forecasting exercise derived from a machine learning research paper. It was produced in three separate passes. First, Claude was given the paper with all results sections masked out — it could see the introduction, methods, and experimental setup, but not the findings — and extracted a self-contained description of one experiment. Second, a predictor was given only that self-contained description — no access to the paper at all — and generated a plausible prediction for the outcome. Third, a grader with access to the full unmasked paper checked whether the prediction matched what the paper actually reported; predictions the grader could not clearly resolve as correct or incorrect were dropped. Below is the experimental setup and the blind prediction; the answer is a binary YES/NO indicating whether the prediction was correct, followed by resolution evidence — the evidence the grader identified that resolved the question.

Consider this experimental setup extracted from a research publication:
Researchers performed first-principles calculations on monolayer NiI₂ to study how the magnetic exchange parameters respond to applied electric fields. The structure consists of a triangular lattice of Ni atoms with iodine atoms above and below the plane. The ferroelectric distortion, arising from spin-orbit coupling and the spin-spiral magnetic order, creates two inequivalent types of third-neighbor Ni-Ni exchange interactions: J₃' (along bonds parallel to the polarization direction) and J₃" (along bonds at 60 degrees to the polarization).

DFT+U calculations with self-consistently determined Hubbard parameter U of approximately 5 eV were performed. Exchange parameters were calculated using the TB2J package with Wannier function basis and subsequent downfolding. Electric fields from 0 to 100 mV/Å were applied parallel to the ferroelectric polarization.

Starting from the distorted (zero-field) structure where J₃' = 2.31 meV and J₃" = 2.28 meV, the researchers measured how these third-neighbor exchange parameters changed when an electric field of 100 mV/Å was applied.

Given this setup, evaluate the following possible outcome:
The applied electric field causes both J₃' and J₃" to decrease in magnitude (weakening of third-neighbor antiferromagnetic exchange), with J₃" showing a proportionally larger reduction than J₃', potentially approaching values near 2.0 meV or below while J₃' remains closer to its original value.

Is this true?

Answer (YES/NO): NO